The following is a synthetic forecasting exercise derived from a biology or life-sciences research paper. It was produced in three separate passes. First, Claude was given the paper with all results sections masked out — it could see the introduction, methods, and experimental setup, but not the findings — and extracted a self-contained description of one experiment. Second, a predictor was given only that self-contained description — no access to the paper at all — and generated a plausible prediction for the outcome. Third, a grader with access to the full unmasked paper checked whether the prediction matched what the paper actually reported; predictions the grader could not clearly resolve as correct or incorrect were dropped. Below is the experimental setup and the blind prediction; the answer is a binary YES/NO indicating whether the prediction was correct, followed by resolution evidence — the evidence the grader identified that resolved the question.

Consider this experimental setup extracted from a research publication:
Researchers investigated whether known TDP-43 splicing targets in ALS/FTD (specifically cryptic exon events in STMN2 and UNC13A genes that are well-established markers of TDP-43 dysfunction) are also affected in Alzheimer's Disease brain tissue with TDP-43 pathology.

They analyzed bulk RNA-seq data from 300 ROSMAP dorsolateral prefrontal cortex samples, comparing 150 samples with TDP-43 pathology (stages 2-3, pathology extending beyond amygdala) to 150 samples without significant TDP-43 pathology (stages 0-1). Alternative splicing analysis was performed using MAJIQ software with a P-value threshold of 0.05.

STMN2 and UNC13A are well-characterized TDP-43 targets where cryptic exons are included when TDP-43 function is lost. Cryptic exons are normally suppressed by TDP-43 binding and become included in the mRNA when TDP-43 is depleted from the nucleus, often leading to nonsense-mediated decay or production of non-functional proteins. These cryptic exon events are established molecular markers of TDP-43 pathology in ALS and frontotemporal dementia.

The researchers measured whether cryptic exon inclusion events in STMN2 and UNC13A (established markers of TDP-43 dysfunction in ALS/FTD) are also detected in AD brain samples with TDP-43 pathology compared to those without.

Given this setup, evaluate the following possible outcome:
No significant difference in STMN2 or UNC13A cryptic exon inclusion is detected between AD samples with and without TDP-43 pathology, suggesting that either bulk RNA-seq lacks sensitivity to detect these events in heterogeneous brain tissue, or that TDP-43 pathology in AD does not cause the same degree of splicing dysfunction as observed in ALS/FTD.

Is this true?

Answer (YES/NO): NO